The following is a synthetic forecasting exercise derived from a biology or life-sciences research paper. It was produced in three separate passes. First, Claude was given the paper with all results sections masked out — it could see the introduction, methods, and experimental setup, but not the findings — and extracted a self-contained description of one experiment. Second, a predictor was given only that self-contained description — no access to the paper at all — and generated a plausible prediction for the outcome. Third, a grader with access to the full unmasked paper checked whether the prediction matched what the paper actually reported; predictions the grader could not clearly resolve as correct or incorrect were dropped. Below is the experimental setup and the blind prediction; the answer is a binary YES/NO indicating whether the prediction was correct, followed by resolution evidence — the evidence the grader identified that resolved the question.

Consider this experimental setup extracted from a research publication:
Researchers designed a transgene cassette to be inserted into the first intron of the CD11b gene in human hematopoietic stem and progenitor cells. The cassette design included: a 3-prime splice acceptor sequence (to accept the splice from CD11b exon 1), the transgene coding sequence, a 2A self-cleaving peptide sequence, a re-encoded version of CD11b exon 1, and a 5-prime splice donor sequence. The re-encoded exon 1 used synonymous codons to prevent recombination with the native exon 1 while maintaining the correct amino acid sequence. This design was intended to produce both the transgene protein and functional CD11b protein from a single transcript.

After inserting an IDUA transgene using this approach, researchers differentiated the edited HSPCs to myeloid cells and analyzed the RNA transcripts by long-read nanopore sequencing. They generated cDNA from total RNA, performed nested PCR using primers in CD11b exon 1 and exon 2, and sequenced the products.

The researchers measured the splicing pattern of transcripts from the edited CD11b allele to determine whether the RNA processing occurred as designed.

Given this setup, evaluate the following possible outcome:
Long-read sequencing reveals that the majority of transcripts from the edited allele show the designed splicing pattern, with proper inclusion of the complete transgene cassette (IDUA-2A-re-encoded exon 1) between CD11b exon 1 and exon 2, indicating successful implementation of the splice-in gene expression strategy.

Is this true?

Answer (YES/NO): YES